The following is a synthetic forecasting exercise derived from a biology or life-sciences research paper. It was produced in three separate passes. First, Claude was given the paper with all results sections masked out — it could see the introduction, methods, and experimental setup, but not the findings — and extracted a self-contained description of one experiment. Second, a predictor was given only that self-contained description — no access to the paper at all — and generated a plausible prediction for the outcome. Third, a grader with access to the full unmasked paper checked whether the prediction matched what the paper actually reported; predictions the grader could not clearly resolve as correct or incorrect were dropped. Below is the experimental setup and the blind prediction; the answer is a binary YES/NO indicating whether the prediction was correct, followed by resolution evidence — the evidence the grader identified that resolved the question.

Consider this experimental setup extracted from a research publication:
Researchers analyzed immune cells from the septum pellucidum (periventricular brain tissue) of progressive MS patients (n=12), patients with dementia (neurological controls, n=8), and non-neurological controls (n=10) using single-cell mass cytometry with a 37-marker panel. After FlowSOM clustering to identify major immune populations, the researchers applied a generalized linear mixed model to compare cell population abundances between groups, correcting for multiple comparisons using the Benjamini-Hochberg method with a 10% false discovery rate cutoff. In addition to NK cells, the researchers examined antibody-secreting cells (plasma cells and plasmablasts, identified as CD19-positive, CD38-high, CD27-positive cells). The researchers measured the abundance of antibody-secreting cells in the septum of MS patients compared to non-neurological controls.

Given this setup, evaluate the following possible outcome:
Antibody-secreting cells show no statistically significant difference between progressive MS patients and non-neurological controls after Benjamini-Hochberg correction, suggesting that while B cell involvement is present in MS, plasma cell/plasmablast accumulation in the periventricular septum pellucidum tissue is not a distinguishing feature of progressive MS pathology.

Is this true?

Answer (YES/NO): NO